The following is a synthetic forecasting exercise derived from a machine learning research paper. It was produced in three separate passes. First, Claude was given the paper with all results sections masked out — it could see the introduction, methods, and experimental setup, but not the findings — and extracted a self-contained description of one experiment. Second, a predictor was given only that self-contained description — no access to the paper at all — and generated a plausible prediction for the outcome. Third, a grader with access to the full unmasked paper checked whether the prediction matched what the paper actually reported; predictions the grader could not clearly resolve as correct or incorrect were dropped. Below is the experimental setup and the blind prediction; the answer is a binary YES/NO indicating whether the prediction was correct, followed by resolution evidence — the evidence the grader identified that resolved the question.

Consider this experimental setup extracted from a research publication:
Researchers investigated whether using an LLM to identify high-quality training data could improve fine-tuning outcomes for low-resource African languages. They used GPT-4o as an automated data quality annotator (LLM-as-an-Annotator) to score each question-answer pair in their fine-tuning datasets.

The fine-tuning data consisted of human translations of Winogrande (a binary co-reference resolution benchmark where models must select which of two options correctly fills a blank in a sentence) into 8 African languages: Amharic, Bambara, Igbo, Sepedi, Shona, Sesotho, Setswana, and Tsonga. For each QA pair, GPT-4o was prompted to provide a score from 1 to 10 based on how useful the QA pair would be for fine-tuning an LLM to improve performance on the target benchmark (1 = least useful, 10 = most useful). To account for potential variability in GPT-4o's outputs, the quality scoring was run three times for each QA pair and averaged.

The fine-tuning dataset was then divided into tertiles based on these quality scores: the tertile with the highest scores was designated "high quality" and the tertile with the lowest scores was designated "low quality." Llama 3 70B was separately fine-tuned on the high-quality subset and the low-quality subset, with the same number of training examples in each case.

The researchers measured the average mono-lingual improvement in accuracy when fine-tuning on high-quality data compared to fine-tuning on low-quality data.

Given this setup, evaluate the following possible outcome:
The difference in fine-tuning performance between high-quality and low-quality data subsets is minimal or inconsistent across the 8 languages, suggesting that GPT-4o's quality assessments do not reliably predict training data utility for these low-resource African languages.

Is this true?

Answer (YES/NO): NO